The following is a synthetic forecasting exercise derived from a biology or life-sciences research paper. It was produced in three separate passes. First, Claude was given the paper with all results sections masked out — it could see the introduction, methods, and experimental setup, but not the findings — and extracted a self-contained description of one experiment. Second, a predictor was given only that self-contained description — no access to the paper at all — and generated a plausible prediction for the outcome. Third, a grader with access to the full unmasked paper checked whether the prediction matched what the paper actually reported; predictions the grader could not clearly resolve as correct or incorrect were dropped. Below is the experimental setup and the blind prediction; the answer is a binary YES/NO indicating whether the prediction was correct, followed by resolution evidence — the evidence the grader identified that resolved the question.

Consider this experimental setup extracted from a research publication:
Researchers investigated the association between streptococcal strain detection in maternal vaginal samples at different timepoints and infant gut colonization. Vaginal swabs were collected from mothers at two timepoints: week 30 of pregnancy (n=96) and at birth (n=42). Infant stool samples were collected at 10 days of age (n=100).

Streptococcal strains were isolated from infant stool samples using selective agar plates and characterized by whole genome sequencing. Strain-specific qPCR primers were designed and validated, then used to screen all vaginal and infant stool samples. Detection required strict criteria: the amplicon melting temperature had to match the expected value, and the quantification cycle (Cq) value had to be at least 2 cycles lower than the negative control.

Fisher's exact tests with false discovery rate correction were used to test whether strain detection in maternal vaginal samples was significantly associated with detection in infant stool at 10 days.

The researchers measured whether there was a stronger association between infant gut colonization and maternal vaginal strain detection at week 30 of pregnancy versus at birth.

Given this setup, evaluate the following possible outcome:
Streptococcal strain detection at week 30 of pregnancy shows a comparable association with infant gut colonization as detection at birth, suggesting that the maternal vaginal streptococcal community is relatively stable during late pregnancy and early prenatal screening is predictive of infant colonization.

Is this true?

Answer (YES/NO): NO